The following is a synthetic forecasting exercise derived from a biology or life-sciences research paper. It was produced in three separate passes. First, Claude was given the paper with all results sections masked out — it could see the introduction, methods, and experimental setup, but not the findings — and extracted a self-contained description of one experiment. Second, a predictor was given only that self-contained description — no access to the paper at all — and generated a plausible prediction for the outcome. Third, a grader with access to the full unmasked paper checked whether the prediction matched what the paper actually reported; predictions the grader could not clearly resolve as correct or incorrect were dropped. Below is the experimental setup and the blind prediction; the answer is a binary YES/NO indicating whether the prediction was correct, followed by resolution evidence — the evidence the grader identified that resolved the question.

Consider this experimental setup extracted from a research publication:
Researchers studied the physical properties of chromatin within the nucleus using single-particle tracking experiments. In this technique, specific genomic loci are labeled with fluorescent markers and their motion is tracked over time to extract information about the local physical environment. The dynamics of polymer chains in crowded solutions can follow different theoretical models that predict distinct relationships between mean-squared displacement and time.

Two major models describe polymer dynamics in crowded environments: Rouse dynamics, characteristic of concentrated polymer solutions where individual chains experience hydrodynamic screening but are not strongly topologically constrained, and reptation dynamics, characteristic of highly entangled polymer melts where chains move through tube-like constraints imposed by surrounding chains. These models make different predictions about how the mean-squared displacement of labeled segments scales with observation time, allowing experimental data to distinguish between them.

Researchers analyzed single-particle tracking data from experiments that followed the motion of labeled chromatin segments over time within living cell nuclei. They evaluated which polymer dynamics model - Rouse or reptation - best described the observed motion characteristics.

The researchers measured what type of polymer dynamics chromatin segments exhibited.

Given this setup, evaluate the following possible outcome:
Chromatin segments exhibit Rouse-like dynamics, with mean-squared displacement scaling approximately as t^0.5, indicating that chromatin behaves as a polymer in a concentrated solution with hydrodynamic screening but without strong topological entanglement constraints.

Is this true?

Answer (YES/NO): YES